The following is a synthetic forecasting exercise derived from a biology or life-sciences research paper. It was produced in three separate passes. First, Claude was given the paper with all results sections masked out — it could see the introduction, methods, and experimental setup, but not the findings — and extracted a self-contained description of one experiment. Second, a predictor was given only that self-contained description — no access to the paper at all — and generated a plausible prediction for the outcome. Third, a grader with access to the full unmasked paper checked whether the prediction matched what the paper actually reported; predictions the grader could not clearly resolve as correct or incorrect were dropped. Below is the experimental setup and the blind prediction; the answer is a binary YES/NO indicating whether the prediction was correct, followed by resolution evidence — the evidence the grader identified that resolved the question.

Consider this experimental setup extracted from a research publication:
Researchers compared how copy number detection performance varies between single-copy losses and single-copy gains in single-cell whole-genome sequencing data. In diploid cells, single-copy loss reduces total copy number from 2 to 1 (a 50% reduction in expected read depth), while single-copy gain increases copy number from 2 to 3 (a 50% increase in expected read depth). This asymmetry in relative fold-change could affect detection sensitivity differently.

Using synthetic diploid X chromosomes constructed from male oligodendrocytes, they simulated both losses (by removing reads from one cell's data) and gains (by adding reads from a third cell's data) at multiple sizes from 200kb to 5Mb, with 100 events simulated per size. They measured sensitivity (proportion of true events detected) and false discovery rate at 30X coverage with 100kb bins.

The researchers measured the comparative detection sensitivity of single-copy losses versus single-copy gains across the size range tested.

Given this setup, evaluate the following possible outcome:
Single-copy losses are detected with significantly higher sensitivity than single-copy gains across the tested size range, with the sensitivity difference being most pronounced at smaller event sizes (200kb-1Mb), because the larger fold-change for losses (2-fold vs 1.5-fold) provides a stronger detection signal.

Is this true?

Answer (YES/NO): NO